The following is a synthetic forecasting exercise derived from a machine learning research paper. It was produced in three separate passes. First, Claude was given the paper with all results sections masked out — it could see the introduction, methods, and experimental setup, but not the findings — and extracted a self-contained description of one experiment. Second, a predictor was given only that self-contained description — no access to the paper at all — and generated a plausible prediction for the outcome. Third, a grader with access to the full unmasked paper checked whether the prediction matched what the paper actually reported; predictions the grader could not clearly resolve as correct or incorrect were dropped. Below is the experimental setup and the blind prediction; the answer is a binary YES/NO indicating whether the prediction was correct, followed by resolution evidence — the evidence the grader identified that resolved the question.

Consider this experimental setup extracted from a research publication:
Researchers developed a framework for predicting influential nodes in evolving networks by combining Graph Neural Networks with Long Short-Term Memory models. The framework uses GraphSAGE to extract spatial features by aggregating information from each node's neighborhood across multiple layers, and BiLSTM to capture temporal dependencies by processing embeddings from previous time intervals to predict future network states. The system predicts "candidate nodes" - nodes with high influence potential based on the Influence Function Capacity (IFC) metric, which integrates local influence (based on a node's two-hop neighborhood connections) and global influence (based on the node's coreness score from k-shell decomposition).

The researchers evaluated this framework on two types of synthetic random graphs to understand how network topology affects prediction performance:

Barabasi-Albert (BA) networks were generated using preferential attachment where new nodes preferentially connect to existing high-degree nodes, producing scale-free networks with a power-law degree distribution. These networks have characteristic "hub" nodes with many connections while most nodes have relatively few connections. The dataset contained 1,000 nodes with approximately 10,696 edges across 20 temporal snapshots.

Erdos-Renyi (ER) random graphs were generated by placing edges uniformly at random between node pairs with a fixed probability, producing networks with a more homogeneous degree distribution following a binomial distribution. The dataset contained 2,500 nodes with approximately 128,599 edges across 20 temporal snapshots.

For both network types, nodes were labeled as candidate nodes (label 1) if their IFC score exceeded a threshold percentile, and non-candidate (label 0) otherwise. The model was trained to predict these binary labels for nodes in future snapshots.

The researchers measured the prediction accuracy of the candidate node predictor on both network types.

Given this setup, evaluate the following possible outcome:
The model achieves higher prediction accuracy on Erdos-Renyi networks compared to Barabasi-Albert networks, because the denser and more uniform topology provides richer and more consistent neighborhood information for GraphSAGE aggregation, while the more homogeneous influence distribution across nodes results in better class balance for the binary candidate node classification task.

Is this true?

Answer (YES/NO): NO